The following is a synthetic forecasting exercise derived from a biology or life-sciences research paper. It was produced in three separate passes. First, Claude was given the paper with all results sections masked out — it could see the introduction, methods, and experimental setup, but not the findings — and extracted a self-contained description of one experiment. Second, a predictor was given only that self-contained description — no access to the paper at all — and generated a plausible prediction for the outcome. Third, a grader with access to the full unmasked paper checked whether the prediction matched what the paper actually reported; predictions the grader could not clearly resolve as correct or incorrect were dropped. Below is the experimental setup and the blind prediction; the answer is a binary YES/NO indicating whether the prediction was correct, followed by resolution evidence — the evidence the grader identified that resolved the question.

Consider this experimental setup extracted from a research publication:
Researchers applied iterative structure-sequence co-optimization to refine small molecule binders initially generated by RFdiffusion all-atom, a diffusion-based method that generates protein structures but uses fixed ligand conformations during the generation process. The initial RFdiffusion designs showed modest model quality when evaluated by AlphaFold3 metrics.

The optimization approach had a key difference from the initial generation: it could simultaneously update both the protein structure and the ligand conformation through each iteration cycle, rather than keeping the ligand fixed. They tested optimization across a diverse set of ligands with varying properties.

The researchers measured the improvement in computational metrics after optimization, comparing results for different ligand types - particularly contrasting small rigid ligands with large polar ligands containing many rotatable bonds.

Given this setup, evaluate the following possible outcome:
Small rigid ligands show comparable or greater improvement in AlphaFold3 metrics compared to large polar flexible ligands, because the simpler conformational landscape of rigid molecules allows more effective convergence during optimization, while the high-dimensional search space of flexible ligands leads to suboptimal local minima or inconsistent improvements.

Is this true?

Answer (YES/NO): NO